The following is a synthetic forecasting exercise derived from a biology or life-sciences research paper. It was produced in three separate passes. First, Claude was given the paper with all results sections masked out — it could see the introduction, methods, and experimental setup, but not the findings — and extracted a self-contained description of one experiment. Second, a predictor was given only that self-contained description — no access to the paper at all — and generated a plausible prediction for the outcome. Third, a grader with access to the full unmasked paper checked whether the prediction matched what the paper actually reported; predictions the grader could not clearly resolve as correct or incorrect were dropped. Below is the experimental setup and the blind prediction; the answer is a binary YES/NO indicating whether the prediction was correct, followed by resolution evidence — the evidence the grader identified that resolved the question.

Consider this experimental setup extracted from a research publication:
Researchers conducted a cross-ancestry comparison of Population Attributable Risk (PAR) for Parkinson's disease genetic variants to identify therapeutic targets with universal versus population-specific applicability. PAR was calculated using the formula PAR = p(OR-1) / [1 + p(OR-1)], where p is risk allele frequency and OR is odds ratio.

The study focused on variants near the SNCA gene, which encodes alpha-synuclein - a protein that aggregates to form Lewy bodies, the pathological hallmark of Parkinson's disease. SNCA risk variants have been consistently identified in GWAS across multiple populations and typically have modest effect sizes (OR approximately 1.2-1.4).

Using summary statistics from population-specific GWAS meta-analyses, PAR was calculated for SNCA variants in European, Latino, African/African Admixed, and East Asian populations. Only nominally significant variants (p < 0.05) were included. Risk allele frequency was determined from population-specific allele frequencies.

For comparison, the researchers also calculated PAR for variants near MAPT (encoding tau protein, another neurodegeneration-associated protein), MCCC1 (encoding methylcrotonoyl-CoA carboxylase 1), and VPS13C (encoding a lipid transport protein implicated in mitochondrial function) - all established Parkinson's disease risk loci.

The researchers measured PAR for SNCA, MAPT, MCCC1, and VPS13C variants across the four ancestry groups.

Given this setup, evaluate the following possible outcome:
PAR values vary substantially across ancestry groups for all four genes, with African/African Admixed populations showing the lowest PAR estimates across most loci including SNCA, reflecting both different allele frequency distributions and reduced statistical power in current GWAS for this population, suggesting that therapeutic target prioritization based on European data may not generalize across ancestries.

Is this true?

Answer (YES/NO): NO